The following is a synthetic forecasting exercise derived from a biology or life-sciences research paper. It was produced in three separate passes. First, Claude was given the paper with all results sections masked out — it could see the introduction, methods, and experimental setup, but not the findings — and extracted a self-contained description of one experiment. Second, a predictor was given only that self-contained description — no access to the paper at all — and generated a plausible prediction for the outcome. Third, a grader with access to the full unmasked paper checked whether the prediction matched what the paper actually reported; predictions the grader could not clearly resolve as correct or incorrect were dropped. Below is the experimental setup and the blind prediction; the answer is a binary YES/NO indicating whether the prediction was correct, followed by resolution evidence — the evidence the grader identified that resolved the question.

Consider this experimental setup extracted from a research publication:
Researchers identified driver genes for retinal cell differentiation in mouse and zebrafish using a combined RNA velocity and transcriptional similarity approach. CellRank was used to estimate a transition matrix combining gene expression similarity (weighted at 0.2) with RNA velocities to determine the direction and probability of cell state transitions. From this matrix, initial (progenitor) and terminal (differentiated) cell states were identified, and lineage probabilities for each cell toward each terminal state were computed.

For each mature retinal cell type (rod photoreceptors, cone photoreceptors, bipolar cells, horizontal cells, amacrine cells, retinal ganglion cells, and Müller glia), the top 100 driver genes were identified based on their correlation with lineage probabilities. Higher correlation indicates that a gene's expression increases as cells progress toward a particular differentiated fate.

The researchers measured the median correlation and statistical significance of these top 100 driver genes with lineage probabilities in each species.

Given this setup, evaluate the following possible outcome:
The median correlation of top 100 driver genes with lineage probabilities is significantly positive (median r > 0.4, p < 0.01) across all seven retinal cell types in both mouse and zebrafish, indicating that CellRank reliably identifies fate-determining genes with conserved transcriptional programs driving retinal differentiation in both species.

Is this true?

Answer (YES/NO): NO